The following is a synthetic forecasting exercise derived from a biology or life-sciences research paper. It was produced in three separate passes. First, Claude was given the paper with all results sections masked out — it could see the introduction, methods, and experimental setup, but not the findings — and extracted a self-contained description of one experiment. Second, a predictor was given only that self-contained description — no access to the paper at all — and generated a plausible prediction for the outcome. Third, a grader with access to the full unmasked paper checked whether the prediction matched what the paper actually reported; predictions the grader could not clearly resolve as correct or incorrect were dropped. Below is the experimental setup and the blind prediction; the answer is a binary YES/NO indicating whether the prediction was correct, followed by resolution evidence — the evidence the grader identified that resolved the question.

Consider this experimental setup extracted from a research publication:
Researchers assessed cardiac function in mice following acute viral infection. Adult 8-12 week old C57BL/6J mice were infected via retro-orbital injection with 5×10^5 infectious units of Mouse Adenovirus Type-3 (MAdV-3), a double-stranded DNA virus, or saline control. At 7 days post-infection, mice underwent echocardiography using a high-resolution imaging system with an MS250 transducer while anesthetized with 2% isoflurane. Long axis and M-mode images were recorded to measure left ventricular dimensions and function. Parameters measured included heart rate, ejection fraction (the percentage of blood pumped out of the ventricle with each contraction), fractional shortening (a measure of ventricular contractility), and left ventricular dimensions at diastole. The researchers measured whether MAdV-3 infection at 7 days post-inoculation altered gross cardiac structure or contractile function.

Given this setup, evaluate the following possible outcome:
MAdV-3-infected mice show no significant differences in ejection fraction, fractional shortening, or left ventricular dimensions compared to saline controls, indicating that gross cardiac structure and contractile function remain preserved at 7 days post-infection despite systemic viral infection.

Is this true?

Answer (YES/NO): YES